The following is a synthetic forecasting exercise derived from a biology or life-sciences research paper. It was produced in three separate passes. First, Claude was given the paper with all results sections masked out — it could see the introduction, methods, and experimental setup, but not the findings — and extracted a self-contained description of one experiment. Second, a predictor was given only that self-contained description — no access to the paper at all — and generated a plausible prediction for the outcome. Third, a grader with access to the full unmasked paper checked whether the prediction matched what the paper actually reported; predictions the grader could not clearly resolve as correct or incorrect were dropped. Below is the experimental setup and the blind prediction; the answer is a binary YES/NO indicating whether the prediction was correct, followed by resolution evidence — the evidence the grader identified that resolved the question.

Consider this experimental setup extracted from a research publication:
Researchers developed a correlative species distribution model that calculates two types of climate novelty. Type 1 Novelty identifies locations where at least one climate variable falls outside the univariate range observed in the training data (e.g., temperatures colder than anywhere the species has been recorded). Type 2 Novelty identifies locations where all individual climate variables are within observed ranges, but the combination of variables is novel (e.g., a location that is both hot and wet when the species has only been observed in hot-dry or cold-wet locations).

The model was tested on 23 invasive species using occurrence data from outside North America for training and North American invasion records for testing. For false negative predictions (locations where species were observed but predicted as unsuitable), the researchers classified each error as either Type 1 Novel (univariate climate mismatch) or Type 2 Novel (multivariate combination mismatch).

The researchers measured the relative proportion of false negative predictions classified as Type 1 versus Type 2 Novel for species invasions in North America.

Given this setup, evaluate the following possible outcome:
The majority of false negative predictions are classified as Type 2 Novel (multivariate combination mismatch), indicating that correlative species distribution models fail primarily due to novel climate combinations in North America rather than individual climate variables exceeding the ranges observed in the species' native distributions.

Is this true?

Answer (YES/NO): YES